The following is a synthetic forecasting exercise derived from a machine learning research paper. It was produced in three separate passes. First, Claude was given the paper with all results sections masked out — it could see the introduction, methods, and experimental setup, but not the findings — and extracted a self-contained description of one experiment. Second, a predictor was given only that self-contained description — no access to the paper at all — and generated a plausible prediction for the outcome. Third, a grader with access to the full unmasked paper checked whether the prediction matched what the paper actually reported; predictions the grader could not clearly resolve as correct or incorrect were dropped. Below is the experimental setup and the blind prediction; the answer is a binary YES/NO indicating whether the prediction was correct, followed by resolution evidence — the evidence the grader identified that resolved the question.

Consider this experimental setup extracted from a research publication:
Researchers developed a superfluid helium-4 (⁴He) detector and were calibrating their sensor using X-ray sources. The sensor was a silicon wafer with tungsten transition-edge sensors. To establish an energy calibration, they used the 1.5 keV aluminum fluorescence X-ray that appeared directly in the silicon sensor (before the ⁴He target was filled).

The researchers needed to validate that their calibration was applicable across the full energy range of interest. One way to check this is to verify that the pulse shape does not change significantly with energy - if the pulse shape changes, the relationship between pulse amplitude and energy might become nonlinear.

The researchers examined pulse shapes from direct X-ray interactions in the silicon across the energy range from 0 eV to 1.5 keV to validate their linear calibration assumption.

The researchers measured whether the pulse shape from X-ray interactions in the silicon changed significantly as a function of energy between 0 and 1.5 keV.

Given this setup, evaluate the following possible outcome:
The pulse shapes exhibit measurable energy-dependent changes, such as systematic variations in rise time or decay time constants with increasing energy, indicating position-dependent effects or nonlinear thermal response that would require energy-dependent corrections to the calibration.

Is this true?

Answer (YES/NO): NO